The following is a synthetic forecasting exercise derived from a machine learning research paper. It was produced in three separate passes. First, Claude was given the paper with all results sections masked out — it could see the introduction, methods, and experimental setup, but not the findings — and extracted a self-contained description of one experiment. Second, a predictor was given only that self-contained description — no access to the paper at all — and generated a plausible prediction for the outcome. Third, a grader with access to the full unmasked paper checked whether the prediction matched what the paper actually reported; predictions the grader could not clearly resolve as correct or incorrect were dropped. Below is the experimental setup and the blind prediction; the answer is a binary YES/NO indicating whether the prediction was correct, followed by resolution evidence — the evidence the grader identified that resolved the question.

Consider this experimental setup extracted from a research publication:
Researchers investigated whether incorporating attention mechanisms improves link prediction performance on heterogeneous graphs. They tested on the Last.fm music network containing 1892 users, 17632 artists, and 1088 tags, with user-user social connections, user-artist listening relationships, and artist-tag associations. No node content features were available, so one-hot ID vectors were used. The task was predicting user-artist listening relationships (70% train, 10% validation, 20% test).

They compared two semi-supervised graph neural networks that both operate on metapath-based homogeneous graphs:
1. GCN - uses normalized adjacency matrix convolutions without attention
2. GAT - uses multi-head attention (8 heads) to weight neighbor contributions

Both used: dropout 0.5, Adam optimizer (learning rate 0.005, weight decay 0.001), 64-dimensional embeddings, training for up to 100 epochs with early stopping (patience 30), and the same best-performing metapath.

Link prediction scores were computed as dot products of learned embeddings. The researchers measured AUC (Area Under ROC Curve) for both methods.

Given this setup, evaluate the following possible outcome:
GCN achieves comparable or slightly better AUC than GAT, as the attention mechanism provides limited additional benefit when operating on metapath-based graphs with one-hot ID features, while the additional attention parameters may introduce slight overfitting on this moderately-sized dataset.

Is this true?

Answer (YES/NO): NO